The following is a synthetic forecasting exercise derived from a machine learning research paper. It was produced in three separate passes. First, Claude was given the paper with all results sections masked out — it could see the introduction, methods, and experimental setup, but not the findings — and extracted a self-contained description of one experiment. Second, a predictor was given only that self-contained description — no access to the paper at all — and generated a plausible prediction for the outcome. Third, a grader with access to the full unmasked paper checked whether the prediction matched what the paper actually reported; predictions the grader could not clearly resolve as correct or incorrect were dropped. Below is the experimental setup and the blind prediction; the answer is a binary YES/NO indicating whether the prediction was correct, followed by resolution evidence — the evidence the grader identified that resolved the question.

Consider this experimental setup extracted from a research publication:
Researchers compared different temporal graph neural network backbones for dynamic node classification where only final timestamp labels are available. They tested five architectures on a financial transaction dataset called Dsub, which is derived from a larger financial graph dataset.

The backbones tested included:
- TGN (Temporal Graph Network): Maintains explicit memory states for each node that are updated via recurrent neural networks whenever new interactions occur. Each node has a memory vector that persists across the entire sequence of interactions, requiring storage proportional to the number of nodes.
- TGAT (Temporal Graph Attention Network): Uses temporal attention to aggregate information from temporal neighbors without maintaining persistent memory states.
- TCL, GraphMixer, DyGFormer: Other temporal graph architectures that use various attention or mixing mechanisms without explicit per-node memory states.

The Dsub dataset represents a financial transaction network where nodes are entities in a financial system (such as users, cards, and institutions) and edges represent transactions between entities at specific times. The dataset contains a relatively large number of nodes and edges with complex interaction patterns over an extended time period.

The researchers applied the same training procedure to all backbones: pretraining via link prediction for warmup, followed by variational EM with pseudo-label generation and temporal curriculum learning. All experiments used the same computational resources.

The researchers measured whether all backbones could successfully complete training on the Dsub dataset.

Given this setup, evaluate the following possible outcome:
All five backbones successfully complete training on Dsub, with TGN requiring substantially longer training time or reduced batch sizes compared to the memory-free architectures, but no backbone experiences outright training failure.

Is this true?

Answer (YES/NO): NO